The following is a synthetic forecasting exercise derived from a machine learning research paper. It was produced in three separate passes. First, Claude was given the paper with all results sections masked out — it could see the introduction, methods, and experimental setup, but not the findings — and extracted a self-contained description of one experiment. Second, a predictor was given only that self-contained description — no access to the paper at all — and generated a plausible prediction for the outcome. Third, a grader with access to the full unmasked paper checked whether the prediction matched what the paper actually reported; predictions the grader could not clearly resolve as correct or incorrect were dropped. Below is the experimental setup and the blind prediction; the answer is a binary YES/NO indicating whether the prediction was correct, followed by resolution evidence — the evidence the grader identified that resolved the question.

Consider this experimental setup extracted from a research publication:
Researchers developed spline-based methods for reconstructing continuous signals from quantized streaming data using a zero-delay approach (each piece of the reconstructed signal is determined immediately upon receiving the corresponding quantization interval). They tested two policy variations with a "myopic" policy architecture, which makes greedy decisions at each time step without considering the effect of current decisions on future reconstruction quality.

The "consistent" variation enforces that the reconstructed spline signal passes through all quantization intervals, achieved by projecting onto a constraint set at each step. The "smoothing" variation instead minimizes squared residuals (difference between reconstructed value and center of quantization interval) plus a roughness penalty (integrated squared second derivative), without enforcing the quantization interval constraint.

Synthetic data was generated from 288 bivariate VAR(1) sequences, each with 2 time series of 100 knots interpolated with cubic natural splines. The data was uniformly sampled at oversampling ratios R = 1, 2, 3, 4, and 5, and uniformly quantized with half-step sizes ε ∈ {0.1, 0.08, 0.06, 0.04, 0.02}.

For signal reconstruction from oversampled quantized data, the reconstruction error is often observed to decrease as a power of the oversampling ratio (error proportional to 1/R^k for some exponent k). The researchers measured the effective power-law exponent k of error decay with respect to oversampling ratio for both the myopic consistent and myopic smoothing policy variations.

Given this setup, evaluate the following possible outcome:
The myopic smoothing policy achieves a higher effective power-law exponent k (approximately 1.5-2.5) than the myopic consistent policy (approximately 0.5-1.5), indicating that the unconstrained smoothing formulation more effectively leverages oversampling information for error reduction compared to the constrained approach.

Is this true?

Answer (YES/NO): NO